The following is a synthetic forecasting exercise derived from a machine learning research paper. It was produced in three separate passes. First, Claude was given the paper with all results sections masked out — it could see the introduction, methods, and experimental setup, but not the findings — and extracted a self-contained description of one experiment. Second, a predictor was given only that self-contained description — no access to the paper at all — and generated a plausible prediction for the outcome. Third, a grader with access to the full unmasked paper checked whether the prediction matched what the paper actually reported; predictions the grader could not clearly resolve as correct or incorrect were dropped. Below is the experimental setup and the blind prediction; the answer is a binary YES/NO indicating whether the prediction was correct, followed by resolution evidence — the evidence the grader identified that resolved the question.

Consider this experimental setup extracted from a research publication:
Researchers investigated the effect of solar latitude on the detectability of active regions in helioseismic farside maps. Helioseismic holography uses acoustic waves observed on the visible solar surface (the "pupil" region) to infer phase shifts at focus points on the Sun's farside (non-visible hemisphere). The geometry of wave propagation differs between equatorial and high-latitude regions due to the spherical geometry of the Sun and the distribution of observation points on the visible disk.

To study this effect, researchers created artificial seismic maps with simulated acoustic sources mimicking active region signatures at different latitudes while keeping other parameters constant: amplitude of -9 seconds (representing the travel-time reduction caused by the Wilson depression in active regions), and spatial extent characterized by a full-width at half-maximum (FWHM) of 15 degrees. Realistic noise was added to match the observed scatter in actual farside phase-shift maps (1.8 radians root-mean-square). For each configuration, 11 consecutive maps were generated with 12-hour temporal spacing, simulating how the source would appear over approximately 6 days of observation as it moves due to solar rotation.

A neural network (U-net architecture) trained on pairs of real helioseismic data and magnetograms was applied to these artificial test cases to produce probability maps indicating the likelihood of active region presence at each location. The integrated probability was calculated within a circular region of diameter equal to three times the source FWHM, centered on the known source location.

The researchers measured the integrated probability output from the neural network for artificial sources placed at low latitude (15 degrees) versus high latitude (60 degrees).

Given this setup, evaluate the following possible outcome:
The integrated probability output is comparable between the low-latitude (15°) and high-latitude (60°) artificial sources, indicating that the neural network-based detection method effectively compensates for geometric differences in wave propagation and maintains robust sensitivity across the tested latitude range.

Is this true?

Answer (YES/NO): NO